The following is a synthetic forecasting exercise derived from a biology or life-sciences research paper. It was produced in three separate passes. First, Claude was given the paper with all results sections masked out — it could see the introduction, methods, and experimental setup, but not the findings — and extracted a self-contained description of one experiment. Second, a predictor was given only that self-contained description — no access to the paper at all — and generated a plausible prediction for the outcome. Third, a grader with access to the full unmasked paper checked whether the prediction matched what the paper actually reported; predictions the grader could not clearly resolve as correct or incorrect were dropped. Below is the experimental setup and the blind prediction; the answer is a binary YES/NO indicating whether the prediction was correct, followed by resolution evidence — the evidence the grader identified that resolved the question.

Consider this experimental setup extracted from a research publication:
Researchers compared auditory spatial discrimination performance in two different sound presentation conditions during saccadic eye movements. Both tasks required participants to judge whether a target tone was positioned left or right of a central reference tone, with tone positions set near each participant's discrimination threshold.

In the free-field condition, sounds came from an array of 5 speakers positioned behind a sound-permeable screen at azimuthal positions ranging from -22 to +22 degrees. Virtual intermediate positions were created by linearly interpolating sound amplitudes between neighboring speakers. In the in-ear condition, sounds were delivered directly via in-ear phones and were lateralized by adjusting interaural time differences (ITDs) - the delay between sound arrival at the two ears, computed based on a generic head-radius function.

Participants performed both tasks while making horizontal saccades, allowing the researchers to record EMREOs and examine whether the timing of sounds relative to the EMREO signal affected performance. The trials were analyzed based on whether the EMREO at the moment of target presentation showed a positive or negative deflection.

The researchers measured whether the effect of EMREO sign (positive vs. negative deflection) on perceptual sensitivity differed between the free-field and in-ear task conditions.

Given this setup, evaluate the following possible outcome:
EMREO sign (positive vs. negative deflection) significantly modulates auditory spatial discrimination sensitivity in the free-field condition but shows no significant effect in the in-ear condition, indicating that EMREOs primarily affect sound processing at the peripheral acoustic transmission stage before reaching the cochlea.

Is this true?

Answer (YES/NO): NO